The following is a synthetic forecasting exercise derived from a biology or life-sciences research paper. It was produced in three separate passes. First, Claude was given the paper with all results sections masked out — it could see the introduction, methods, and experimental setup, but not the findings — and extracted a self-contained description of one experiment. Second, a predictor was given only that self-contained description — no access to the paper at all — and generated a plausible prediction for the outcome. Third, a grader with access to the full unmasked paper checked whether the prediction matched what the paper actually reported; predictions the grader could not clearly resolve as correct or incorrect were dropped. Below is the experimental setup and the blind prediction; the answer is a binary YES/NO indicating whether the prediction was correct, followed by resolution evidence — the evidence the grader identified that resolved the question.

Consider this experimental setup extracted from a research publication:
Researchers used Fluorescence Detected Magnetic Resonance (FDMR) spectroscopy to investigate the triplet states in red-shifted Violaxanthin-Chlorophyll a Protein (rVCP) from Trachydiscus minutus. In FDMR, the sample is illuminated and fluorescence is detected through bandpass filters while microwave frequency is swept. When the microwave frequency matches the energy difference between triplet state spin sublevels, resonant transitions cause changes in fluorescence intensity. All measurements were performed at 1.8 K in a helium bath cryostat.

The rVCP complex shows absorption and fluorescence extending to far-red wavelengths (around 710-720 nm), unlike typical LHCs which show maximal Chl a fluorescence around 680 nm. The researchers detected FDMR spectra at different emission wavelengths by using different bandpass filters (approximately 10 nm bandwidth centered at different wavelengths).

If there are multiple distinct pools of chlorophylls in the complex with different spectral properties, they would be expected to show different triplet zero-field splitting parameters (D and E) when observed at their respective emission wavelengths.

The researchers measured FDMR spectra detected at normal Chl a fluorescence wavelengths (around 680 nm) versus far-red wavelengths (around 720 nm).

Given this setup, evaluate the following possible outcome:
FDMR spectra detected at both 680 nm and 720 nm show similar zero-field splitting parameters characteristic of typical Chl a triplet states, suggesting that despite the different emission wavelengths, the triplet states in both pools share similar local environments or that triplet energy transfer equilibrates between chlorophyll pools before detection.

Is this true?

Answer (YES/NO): NO